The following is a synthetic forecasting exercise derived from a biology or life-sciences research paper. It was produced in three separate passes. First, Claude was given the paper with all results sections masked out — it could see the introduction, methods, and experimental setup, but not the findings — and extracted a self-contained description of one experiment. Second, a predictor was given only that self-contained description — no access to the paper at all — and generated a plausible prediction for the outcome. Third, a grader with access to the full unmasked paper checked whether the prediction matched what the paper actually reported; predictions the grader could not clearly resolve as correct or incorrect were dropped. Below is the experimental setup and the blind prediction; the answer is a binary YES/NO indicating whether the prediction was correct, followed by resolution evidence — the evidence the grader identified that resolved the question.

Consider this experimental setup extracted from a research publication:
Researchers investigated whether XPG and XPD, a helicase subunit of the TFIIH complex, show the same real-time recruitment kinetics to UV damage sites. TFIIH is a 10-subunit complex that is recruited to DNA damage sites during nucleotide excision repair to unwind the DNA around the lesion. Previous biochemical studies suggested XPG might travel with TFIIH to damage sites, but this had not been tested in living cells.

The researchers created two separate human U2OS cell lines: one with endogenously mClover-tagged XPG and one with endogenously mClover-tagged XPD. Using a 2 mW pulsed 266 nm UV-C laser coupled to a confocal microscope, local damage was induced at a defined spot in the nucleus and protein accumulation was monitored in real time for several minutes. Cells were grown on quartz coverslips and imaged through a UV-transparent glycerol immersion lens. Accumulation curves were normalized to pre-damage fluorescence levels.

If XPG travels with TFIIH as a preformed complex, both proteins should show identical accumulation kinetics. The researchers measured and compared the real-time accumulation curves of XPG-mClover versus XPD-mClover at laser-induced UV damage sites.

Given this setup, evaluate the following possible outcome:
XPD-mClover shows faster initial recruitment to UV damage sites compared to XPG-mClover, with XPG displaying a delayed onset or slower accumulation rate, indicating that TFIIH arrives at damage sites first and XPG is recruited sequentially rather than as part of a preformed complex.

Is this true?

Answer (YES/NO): NO